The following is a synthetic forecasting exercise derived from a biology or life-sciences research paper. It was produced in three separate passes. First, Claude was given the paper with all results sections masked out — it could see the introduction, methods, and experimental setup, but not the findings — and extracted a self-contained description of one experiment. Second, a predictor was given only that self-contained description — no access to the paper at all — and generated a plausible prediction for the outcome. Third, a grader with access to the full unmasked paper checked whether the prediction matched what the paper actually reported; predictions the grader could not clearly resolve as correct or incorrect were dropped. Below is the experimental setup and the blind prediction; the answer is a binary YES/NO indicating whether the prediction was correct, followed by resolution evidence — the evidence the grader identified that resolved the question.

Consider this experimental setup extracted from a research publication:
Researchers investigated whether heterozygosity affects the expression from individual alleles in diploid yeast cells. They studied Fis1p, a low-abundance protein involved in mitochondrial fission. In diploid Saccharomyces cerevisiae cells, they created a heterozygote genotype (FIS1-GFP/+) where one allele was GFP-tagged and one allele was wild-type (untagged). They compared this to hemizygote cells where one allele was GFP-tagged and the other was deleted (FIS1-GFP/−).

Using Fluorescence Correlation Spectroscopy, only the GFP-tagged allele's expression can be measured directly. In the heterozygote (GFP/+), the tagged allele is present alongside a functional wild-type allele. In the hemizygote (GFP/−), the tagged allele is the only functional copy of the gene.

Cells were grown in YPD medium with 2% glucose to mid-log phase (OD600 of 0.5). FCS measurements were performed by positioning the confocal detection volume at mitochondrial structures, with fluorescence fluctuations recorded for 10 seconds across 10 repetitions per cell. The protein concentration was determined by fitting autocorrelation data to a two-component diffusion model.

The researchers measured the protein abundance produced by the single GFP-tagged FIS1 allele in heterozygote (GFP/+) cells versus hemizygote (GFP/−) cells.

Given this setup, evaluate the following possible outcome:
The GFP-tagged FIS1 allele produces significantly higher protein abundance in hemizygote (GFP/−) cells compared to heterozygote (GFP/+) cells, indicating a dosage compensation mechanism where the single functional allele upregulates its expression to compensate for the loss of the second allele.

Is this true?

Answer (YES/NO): YES